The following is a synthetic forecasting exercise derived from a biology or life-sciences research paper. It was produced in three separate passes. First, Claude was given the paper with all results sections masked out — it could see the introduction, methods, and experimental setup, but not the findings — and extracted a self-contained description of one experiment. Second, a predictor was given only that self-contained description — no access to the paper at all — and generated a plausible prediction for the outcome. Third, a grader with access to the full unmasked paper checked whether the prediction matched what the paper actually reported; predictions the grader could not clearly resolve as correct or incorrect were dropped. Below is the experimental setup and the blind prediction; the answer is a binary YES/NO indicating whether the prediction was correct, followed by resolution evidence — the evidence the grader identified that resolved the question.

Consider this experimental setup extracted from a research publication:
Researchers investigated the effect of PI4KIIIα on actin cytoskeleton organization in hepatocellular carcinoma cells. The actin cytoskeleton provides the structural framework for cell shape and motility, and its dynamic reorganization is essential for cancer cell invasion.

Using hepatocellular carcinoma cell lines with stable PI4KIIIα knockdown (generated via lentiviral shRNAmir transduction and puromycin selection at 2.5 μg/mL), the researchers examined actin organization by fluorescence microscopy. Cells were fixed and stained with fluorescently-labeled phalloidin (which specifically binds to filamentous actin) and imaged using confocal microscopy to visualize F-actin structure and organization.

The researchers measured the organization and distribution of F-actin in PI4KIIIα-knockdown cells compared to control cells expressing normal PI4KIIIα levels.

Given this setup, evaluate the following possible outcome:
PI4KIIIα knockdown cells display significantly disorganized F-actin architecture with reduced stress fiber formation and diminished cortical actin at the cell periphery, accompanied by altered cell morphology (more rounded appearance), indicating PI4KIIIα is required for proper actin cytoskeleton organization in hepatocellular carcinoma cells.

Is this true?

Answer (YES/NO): NO